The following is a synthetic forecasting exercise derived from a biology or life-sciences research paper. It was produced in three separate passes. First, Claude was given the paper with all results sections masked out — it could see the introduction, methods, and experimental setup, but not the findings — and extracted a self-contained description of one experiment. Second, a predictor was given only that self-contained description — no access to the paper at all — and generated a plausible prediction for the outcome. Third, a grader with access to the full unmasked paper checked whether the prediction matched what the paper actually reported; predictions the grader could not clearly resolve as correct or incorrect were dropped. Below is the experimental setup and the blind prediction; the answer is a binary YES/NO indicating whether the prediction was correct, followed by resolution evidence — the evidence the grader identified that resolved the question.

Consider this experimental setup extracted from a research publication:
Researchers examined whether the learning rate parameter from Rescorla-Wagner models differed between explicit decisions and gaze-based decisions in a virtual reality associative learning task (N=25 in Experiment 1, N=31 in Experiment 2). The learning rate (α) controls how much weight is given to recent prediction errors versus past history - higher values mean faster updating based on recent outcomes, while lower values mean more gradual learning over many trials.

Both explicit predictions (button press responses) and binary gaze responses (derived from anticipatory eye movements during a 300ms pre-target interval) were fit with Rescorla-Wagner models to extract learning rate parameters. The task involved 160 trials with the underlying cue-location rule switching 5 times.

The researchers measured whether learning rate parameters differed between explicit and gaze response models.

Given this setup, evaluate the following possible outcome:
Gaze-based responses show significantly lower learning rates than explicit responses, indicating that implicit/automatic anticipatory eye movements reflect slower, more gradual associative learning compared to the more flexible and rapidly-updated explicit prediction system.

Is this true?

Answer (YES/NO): NO